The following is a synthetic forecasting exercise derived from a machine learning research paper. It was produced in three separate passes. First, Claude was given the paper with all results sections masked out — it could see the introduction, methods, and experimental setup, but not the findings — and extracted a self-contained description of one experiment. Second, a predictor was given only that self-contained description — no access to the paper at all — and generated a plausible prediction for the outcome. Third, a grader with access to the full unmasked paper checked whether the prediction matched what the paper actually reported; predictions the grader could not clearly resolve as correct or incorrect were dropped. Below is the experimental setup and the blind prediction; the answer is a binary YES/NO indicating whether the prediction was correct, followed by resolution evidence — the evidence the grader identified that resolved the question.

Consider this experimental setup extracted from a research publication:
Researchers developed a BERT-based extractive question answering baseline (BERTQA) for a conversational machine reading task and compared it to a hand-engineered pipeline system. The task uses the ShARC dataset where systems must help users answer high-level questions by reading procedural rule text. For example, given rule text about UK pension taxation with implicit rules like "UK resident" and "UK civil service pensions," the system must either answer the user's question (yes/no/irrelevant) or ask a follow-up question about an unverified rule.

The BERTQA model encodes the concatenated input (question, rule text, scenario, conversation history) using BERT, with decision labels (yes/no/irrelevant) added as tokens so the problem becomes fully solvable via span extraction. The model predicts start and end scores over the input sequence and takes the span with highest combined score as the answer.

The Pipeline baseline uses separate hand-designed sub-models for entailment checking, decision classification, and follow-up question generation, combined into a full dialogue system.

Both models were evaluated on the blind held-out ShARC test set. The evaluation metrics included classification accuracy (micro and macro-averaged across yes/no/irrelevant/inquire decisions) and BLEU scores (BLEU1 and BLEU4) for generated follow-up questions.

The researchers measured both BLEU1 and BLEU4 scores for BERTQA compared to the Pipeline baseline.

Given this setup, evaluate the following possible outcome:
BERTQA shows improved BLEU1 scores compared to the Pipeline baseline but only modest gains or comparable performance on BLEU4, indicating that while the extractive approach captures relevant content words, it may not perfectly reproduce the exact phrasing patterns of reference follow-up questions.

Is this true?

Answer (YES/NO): NO